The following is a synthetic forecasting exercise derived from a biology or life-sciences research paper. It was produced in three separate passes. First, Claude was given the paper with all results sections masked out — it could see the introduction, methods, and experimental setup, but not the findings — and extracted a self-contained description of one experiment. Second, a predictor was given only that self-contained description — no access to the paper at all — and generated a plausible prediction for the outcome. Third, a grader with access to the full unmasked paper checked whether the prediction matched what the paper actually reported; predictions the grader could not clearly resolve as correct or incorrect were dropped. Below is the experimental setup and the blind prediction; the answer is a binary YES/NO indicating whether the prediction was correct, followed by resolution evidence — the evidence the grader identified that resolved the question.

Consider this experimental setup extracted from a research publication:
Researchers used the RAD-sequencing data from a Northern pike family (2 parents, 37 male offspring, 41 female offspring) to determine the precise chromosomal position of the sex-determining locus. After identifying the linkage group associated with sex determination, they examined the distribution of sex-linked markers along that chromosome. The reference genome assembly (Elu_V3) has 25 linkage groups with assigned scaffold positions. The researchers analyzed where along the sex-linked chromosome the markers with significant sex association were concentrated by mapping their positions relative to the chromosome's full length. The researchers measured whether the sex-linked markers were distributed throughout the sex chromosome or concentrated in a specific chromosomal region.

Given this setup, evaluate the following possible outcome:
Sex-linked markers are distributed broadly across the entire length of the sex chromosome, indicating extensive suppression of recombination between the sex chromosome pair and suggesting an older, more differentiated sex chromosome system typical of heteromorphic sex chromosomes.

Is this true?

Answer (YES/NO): NO